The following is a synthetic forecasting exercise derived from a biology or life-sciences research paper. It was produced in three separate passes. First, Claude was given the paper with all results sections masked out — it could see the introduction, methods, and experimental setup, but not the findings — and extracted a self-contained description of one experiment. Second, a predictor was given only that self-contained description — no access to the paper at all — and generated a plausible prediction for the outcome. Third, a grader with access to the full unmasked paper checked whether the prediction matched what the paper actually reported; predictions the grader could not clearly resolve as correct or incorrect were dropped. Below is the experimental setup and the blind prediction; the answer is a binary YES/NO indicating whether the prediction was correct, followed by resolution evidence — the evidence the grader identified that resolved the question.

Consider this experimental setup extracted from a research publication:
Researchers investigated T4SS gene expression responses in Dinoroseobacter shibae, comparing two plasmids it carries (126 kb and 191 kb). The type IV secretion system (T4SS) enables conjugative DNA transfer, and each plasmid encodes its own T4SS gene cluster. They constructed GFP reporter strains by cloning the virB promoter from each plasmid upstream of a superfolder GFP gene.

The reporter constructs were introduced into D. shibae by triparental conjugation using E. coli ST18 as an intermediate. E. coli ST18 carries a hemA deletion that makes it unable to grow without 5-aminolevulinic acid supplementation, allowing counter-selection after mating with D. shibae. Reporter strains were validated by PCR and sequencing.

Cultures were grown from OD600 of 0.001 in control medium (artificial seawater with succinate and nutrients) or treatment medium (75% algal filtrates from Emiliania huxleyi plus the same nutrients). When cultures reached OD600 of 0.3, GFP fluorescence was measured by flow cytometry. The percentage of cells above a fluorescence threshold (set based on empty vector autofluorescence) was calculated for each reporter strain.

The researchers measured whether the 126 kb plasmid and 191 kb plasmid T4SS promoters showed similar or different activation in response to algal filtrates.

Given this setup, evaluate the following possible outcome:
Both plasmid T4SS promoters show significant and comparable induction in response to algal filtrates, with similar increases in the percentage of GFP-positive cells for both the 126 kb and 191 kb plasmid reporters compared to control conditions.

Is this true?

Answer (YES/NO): NO